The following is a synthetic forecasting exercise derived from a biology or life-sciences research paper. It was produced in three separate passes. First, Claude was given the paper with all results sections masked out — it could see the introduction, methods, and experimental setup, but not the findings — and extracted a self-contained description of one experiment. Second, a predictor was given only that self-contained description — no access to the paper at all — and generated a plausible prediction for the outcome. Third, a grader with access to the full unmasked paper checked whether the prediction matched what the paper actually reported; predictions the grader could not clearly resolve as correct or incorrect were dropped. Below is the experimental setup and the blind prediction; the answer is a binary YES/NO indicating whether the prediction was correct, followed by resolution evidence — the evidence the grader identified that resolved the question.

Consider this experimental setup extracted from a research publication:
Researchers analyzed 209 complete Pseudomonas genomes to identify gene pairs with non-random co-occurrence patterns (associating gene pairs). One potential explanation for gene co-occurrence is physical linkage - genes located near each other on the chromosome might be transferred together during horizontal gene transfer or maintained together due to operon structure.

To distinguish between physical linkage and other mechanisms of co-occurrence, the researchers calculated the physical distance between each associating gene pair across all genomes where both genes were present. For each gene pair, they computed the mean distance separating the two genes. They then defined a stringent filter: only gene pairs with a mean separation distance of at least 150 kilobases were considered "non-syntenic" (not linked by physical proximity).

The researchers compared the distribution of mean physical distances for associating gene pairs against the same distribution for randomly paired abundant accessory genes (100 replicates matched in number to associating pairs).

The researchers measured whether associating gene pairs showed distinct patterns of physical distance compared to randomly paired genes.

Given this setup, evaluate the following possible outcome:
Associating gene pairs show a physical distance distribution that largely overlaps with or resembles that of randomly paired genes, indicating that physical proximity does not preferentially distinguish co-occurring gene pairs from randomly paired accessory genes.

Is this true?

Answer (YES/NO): NO